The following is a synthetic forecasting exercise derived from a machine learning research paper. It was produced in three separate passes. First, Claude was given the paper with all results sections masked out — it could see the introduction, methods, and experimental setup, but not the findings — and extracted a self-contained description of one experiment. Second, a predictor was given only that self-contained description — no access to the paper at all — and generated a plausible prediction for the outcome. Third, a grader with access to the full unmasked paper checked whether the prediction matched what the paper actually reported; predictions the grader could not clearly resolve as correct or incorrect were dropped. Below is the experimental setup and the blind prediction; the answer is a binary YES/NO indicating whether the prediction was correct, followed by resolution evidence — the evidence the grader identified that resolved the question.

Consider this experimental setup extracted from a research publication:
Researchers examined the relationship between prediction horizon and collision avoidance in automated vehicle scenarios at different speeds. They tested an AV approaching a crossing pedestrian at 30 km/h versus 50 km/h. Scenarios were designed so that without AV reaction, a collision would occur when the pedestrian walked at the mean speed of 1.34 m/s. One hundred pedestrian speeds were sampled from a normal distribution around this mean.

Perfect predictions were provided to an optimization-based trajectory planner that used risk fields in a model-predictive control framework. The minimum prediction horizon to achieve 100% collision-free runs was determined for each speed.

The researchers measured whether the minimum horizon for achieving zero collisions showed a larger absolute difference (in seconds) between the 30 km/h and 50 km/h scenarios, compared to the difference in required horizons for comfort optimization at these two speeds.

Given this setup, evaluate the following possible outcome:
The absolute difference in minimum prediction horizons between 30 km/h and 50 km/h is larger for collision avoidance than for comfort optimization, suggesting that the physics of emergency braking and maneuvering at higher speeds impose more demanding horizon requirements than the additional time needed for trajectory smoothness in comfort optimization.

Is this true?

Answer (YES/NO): NO